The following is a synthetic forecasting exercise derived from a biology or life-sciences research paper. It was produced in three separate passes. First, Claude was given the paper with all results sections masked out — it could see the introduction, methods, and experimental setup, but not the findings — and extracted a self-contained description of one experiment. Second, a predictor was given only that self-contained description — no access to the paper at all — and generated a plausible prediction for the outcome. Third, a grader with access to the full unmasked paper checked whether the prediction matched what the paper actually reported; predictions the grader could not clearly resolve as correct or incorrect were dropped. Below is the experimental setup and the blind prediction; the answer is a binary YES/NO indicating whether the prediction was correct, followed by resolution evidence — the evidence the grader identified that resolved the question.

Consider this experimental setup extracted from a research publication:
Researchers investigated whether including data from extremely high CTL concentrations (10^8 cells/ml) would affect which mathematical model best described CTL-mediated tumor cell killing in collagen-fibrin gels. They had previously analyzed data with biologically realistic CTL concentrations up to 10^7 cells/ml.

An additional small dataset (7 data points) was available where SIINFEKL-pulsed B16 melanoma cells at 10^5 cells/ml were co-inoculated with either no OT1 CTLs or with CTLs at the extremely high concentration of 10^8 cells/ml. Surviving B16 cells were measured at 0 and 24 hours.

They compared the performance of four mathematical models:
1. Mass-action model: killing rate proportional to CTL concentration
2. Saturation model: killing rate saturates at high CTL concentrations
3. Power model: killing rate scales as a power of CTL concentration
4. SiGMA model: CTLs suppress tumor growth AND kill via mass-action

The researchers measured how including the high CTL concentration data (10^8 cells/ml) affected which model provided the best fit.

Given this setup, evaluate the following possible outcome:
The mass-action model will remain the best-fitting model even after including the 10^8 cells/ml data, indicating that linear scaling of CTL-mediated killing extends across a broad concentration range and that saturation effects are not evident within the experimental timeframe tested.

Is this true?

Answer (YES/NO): NO